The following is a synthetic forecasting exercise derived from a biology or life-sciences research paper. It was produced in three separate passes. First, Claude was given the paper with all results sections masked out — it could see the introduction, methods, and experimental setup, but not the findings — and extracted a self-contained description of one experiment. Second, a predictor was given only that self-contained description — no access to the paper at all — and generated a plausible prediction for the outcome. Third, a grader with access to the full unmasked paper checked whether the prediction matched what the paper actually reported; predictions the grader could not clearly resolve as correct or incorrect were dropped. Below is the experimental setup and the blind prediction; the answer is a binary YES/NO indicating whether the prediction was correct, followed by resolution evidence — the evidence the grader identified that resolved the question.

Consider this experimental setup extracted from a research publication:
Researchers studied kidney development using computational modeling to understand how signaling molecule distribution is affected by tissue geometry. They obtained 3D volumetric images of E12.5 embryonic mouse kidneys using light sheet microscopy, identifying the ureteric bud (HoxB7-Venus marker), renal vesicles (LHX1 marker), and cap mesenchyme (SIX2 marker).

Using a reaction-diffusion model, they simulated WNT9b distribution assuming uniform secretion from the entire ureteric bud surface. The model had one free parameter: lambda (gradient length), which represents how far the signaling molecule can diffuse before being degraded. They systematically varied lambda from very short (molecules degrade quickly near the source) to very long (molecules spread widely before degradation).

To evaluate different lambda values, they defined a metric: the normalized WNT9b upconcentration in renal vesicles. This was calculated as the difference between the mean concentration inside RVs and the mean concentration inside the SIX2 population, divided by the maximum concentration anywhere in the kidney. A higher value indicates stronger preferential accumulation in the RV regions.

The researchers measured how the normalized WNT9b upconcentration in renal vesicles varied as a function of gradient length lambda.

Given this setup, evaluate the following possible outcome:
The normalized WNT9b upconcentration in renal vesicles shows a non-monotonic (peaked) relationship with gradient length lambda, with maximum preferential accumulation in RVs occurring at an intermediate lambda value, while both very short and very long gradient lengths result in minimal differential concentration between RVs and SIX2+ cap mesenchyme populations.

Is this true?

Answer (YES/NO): YES